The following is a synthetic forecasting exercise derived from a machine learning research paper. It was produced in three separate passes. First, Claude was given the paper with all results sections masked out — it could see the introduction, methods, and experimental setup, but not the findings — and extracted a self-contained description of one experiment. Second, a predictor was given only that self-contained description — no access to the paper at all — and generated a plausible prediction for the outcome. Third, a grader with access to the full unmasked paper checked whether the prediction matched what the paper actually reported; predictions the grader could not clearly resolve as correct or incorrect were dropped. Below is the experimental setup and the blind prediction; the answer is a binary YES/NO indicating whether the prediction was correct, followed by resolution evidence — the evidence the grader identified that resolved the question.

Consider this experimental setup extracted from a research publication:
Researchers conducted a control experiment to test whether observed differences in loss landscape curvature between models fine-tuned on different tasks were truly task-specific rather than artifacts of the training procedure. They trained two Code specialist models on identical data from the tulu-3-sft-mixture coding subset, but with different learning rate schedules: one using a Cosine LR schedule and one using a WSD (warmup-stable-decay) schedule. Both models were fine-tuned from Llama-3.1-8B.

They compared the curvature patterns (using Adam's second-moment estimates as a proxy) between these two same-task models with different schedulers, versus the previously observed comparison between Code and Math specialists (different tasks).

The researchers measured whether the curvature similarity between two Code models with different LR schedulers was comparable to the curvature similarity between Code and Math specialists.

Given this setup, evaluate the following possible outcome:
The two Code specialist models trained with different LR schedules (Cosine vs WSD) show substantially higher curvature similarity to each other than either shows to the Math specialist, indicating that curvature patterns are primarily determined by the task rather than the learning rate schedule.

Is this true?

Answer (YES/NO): YES